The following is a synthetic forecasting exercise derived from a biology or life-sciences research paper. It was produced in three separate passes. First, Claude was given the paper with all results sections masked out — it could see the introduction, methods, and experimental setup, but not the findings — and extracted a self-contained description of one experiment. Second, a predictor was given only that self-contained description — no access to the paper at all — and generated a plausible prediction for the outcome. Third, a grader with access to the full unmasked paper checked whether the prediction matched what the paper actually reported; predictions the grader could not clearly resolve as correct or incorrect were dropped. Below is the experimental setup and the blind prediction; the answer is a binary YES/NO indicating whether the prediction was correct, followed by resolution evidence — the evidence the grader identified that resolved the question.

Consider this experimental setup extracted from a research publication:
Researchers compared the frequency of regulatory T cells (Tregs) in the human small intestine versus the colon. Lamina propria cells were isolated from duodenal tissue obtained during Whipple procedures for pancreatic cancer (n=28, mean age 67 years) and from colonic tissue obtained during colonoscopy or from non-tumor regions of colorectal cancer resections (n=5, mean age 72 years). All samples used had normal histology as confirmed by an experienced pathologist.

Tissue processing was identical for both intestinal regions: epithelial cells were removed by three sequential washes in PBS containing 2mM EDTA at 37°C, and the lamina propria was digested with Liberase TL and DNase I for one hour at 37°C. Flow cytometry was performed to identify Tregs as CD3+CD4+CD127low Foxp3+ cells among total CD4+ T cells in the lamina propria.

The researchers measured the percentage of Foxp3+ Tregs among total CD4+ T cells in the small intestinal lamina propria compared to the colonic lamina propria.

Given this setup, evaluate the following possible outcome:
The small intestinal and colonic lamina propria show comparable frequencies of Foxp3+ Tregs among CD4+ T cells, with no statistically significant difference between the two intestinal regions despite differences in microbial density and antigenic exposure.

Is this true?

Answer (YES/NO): NO